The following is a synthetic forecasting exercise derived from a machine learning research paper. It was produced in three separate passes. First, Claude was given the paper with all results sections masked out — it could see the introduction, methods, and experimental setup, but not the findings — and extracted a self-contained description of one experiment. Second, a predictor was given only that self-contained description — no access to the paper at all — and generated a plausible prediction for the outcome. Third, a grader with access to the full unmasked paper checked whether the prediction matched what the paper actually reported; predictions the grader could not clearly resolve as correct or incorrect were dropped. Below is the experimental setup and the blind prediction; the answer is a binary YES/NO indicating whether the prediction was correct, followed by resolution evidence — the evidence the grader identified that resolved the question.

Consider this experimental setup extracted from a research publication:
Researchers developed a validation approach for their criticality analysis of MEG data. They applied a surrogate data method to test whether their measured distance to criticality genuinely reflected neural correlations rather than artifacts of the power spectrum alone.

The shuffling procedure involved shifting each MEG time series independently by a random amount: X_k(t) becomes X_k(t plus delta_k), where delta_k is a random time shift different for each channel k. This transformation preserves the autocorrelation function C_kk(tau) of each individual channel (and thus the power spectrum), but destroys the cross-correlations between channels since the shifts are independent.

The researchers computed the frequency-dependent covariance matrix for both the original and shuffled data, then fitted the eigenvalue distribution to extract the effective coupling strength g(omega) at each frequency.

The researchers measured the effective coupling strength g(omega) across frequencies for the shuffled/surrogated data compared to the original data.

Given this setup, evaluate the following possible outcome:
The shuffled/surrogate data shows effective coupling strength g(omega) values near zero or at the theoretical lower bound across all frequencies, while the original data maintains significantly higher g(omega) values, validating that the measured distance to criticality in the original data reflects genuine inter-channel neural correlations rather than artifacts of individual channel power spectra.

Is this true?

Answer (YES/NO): NO